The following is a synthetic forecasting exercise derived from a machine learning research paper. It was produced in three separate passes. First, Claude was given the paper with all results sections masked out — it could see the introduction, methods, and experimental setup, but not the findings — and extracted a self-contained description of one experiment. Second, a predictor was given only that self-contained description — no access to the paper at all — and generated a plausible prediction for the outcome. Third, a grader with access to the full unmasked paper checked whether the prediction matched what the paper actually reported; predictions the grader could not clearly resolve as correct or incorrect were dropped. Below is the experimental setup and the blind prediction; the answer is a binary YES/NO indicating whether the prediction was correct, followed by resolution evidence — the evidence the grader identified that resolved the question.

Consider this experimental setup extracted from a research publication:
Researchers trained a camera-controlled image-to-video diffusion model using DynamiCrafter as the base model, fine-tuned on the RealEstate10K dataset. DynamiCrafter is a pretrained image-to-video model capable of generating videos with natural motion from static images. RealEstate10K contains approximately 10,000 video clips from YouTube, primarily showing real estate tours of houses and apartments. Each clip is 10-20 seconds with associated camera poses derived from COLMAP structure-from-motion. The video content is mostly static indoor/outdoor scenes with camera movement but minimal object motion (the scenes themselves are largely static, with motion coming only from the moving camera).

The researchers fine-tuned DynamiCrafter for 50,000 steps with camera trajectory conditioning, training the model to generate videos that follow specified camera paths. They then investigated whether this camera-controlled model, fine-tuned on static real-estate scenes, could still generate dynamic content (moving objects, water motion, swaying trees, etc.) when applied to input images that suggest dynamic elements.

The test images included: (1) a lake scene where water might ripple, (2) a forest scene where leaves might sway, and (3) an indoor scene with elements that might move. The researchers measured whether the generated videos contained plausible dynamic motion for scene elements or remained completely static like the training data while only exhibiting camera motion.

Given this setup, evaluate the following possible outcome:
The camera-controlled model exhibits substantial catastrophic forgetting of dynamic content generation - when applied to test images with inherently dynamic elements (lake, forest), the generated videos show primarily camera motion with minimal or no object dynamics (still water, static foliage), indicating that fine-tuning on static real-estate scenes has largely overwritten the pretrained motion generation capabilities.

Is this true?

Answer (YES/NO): NO